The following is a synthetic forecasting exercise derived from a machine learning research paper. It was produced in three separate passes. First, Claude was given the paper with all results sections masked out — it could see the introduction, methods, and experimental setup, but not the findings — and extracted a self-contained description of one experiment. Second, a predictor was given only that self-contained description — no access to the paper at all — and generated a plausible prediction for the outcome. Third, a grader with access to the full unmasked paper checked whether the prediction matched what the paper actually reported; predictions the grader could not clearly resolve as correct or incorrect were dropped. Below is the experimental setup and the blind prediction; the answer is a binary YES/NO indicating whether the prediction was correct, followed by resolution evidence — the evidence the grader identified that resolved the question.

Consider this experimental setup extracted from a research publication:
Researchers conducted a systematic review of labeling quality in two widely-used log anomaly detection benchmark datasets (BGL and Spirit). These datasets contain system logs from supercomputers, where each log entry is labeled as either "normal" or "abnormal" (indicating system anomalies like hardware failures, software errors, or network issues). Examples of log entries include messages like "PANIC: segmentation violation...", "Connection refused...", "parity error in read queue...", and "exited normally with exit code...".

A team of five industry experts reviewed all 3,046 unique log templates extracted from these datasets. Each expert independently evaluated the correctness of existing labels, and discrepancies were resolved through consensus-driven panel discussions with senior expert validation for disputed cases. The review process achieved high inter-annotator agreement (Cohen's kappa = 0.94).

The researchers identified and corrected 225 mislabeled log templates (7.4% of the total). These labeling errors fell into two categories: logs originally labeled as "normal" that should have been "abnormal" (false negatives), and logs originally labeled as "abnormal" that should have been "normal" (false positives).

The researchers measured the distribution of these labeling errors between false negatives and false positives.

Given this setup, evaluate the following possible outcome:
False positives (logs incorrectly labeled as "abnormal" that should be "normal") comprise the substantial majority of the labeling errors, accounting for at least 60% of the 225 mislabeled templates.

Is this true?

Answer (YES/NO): NO